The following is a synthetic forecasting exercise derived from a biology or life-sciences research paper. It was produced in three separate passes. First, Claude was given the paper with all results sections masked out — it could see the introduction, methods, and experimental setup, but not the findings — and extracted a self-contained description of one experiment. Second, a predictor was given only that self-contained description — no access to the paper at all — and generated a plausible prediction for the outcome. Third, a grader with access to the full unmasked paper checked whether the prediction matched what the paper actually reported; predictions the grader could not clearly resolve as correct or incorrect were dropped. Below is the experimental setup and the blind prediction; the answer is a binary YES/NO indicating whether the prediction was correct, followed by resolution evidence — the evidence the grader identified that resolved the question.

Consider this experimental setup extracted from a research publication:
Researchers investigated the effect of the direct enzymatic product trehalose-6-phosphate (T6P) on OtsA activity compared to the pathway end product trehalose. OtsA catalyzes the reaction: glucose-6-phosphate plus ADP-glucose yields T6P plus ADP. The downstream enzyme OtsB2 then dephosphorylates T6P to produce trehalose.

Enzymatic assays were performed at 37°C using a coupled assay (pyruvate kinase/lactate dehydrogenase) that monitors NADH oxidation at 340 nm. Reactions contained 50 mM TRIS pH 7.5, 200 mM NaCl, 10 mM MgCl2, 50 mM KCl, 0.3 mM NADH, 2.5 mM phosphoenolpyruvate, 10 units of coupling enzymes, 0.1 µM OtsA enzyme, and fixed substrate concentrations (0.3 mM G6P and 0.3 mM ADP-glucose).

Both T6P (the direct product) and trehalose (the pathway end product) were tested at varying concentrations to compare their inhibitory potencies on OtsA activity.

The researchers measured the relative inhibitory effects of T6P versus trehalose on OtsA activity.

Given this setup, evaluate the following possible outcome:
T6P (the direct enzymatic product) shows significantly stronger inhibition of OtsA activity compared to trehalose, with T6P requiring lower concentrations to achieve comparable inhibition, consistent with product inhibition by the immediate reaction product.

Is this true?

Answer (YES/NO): NO